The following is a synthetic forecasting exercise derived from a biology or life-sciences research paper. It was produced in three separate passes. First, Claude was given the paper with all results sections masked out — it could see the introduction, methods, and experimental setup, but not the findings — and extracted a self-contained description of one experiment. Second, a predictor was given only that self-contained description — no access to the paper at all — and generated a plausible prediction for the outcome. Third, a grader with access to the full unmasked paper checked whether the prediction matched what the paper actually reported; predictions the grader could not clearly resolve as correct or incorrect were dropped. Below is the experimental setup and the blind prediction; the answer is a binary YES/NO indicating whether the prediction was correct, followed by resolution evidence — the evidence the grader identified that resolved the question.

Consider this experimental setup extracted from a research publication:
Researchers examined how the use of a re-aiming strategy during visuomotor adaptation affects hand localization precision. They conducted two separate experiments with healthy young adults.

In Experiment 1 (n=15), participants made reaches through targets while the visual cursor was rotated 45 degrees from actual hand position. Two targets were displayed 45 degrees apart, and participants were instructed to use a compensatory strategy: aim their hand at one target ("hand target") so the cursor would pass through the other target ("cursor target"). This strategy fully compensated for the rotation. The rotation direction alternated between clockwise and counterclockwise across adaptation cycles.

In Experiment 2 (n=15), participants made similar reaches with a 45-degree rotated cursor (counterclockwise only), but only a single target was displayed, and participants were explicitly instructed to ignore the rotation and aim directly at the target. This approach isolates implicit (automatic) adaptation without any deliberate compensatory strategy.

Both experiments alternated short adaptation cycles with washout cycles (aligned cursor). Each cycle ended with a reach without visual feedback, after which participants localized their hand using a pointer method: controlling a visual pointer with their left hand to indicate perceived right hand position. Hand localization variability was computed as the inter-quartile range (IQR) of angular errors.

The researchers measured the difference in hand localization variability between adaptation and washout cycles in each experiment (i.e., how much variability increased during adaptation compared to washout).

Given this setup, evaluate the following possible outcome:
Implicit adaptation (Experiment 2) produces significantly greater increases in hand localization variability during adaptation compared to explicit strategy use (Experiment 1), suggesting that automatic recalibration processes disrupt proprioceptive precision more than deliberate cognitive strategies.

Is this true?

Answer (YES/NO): NO